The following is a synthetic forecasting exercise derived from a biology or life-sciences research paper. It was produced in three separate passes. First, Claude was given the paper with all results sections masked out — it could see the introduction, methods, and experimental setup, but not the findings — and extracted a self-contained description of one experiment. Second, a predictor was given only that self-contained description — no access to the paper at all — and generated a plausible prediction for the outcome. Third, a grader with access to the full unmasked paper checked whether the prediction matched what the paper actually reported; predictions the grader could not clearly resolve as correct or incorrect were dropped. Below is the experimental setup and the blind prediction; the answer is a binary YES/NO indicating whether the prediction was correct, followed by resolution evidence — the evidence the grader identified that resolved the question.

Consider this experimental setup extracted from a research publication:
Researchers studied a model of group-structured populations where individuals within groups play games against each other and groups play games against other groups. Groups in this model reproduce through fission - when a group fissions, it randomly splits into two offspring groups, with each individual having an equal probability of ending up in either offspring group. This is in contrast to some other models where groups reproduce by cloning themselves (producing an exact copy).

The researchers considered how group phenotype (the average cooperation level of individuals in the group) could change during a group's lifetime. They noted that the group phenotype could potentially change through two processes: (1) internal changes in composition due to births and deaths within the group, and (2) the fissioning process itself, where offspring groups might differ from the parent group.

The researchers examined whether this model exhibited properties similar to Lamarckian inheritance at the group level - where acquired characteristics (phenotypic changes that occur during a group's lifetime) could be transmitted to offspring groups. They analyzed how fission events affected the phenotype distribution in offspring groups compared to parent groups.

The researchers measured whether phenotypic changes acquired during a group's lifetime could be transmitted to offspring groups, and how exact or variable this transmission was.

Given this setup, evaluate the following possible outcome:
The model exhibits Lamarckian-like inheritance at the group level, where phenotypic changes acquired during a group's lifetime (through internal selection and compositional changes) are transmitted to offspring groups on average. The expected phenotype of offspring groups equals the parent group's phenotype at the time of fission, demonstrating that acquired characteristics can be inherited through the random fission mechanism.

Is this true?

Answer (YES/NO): YES